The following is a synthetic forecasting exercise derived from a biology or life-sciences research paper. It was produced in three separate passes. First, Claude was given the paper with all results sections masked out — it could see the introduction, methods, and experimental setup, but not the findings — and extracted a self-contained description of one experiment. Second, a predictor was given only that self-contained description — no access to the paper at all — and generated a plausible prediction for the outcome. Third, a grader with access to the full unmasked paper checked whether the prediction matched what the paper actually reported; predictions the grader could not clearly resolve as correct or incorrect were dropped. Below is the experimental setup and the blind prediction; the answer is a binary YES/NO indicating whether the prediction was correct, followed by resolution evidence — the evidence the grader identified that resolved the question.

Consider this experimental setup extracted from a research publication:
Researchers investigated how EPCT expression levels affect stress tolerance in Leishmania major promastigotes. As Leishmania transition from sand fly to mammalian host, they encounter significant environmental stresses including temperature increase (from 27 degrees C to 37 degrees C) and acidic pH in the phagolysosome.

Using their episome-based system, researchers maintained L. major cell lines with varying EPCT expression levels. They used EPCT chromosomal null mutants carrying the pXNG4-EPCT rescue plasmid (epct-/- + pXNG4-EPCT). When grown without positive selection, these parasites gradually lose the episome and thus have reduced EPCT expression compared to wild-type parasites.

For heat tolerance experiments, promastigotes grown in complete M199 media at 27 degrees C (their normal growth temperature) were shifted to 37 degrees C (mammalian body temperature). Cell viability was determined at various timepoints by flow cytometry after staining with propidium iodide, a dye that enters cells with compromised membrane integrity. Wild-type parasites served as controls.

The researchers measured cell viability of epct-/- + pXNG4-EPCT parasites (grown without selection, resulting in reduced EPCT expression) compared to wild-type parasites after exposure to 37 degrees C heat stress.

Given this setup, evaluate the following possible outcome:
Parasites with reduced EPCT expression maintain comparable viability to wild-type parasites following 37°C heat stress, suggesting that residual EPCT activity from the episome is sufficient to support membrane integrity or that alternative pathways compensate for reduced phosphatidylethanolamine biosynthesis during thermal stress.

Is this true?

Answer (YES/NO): NO